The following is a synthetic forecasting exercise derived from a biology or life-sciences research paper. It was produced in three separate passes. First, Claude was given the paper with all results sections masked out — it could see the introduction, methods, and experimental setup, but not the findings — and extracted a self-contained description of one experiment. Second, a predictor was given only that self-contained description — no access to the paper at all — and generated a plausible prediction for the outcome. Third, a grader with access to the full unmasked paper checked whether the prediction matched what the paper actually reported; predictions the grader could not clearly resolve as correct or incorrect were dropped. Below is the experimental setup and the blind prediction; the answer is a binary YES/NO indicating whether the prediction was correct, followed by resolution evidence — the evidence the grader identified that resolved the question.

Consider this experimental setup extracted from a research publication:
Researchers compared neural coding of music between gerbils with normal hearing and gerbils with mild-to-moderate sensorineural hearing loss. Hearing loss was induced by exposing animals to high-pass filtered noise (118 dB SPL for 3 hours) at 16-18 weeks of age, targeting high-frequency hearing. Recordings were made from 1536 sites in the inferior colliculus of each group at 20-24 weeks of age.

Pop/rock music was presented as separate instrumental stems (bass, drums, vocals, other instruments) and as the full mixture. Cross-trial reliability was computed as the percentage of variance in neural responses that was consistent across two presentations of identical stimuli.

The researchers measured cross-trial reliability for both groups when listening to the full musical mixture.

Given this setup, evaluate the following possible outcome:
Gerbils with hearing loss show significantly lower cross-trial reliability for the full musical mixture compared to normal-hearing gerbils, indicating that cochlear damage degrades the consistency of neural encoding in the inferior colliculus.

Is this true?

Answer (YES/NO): NO